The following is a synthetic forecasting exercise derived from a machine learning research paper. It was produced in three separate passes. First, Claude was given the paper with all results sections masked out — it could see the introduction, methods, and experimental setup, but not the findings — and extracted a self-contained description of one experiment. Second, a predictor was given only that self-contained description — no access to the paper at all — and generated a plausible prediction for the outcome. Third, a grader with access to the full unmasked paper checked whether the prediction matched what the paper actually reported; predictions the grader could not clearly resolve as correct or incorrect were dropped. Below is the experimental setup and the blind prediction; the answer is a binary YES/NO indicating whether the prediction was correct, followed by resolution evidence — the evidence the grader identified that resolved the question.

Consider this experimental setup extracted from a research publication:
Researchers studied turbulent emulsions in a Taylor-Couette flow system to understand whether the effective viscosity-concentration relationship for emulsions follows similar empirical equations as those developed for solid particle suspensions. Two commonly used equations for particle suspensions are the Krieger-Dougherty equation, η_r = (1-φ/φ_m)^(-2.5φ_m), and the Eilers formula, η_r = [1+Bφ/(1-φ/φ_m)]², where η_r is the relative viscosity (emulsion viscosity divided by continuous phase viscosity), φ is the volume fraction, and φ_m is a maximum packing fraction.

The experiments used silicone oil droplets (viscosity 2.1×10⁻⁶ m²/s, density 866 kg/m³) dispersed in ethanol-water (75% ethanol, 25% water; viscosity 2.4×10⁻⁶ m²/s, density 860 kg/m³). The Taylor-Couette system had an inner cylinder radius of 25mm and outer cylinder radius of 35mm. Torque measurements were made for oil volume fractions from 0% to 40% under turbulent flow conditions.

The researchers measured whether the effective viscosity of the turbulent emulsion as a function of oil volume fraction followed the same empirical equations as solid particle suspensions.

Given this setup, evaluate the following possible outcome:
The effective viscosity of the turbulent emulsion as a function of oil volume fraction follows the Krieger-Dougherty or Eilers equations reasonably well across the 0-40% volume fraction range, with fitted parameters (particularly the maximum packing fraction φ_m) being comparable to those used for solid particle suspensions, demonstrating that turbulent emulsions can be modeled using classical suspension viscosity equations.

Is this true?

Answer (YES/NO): NO